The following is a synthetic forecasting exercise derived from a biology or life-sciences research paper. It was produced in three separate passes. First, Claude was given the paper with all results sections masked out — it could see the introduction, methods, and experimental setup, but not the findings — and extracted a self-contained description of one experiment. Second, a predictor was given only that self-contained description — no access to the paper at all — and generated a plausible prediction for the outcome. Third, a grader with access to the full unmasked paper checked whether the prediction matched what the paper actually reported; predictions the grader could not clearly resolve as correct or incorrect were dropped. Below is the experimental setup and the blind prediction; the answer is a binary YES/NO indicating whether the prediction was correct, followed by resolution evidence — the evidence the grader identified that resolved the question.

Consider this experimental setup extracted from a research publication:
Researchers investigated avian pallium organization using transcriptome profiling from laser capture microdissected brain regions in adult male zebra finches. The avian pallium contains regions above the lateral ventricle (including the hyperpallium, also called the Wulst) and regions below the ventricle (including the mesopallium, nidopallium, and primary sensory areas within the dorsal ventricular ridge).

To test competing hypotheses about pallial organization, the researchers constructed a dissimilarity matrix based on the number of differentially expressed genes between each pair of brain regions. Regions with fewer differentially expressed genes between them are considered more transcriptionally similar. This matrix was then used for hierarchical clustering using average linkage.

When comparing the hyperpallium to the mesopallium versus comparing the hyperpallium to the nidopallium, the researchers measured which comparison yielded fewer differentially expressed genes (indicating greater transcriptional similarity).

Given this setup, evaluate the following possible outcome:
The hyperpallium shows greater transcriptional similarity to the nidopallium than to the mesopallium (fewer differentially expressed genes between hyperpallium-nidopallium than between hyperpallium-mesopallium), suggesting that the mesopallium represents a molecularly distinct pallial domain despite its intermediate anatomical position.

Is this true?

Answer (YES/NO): YES